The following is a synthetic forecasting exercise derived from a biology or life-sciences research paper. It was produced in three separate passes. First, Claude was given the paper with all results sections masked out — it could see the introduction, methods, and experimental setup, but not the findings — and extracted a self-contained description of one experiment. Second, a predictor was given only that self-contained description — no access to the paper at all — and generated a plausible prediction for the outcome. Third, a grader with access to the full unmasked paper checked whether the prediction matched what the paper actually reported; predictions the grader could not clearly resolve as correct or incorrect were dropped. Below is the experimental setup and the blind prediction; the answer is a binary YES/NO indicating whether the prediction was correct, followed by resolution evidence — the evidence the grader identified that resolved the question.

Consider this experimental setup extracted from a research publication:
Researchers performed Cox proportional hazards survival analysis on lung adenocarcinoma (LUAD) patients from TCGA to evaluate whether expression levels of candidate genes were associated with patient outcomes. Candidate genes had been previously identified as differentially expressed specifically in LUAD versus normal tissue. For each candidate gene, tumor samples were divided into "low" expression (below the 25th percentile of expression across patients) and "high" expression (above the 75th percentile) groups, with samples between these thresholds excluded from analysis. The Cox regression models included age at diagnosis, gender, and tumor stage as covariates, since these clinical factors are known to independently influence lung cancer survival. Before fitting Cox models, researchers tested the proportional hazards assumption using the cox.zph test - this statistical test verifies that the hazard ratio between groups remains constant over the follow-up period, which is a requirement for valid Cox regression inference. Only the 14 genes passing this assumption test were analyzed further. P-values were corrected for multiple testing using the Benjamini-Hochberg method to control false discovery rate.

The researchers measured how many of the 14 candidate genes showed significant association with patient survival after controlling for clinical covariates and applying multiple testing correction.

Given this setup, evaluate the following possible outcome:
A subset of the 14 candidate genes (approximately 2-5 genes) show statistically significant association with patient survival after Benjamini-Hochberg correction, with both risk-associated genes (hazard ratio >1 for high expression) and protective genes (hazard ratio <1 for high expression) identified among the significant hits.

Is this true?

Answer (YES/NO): NO